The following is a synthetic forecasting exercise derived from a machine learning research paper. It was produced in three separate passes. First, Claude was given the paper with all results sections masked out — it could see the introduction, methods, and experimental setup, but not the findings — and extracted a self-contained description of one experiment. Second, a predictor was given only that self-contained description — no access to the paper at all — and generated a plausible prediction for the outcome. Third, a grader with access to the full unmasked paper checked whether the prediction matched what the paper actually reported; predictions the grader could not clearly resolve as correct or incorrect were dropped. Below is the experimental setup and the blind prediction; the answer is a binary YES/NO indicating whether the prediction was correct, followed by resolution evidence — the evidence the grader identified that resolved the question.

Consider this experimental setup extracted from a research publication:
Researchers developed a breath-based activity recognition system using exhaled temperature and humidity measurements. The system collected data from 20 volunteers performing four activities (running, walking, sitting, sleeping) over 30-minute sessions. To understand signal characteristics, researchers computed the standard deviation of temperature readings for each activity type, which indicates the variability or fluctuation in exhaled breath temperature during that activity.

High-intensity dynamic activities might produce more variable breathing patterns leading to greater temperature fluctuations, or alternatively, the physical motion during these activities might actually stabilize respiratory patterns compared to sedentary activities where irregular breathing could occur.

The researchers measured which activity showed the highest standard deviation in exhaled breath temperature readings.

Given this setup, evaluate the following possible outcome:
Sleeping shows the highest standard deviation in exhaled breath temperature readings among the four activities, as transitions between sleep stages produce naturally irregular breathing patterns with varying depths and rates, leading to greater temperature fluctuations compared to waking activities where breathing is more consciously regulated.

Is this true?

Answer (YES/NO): NO